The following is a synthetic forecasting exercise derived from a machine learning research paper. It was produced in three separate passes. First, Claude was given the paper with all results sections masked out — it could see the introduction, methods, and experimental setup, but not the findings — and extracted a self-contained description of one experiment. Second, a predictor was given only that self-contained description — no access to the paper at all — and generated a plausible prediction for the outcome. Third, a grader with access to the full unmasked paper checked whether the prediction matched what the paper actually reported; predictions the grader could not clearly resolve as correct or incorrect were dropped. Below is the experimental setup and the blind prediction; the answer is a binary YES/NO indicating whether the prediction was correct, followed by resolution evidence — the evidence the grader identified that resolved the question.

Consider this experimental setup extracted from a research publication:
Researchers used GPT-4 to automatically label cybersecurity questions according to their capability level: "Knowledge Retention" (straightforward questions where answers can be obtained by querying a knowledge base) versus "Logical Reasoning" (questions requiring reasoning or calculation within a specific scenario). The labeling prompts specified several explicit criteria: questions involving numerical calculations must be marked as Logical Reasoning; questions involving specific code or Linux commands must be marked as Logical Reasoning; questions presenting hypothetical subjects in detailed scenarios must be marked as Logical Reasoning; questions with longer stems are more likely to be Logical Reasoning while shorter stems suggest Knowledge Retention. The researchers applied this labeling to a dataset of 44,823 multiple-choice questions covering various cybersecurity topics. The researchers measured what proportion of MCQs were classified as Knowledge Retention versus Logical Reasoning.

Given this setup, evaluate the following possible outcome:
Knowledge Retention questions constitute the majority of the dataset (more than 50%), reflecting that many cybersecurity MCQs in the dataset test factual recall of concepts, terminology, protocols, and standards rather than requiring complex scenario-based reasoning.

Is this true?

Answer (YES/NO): YES